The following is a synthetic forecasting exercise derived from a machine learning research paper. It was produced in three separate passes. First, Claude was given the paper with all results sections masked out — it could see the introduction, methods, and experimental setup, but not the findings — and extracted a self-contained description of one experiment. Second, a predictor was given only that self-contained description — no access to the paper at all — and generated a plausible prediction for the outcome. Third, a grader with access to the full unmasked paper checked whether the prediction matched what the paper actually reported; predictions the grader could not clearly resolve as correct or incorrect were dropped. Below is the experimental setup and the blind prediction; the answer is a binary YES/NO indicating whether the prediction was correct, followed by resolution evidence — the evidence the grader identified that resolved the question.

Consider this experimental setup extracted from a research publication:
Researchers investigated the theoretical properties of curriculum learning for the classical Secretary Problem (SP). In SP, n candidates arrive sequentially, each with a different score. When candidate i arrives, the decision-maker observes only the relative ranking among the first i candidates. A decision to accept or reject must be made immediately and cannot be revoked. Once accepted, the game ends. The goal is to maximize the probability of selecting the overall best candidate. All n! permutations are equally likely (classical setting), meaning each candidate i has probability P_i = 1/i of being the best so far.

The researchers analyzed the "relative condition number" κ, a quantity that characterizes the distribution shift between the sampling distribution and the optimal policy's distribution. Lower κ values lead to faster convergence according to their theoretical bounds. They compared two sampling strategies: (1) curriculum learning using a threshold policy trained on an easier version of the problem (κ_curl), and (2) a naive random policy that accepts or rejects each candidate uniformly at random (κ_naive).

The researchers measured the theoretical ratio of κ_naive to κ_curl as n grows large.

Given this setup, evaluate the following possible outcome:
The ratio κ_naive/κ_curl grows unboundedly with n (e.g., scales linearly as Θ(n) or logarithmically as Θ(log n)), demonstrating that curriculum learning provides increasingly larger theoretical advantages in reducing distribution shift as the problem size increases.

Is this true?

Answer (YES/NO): NO